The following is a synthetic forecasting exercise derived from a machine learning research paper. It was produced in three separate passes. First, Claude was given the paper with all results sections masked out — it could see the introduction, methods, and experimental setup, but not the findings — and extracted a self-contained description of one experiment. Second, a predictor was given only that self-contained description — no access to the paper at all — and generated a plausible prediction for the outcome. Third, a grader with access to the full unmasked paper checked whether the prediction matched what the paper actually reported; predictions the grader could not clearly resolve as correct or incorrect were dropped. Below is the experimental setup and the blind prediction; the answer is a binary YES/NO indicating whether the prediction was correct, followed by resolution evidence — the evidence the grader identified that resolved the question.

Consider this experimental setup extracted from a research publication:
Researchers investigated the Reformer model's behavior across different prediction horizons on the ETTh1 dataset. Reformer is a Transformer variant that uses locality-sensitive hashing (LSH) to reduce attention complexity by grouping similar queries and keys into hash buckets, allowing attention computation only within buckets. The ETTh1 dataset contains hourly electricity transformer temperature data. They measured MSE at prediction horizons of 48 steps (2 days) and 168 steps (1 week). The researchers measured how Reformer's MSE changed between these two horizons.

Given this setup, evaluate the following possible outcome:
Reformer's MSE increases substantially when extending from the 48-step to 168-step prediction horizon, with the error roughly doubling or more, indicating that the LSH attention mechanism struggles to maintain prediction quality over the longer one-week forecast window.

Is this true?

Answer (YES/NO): YES